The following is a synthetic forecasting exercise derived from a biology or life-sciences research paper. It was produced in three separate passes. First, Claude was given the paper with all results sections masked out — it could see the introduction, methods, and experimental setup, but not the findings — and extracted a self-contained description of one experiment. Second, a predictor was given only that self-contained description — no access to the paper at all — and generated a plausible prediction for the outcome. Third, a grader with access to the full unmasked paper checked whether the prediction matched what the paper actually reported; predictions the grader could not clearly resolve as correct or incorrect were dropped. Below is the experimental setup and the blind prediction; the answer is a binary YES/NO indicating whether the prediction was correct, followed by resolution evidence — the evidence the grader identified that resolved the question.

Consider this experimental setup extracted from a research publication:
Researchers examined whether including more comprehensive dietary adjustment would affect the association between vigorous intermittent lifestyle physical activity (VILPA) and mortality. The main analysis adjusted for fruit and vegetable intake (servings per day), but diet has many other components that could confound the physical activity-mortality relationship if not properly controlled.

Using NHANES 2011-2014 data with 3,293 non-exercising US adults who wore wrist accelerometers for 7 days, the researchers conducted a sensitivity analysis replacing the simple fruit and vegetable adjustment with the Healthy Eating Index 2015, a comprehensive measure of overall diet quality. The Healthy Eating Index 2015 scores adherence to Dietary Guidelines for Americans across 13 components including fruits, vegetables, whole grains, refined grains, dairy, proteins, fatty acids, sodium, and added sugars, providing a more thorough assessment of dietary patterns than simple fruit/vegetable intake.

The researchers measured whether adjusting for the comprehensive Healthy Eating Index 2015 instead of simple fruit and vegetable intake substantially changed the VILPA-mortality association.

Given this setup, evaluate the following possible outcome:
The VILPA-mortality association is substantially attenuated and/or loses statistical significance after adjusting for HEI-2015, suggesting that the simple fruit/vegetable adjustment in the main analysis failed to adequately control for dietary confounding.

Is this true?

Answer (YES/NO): NO